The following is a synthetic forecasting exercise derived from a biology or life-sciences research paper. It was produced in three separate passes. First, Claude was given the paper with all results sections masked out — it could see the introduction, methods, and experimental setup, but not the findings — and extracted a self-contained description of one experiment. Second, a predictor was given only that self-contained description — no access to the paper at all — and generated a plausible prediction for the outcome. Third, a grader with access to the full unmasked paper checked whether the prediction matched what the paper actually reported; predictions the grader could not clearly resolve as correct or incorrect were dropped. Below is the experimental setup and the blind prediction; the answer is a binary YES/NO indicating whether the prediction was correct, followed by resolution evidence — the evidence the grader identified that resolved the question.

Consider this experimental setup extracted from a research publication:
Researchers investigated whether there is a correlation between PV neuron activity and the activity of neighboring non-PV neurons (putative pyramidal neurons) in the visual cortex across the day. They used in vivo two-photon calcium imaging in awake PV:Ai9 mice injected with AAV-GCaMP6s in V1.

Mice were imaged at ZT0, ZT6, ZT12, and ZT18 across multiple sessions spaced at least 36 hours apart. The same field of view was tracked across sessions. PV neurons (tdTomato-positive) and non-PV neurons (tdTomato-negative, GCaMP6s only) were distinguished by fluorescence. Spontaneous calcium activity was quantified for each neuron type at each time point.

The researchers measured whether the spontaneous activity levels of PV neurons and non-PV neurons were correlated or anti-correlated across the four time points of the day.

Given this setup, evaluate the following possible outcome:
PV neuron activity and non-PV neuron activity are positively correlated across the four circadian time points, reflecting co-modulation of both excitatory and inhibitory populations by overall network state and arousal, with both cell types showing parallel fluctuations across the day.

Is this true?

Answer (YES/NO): NO